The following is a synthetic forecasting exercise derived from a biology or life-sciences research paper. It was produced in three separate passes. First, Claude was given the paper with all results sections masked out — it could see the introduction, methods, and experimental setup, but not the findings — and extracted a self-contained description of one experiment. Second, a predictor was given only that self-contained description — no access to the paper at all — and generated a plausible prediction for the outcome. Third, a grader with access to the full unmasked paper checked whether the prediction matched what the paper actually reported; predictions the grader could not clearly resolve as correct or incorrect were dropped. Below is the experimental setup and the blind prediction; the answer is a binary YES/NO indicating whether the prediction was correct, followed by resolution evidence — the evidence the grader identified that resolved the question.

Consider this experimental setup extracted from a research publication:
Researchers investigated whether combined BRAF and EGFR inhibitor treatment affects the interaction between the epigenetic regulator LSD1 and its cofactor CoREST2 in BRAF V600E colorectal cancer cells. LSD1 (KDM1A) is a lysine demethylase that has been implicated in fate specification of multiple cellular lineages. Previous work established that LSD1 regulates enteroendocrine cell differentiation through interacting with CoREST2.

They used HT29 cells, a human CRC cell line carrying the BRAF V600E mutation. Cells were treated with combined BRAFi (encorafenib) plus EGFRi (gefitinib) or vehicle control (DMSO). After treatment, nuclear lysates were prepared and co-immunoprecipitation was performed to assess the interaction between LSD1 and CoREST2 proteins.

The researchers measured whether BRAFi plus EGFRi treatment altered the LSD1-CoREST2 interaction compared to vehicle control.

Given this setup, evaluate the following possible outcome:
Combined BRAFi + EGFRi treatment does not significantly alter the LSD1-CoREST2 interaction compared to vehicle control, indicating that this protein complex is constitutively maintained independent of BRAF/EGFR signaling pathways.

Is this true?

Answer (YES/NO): NO